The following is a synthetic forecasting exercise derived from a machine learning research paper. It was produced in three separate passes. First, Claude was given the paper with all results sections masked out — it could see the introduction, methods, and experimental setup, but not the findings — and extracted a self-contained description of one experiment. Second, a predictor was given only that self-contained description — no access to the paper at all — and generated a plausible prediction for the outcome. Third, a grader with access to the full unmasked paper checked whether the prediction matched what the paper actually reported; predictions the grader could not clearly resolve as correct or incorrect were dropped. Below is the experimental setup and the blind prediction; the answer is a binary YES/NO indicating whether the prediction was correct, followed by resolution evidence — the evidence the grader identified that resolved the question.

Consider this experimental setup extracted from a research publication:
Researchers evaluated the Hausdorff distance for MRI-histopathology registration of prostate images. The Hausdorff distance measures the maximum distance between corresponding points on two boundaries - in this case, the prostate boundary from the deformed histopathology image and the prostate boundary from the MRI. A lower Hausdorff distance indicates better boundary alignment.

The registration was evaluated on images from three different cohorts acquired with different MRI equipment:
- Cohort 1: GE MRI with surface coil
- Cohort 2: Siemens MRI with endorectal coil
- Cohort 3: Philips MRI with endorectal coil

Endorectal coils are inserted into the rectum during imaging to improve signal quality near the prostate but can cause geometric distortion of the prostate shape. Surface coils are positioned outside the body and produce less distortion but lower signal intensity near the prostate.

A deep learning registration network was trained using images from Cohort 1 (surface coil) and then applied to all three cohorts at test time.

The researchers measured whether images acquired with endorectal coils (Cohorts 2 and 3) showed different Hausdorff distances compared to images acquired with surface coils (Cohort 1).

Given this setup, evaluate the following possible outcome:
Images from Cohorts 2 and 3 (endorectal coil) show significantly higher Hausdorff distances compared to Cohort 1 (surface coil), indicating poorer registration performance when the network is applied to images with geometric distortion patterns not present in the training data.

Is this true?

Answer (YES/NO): NO